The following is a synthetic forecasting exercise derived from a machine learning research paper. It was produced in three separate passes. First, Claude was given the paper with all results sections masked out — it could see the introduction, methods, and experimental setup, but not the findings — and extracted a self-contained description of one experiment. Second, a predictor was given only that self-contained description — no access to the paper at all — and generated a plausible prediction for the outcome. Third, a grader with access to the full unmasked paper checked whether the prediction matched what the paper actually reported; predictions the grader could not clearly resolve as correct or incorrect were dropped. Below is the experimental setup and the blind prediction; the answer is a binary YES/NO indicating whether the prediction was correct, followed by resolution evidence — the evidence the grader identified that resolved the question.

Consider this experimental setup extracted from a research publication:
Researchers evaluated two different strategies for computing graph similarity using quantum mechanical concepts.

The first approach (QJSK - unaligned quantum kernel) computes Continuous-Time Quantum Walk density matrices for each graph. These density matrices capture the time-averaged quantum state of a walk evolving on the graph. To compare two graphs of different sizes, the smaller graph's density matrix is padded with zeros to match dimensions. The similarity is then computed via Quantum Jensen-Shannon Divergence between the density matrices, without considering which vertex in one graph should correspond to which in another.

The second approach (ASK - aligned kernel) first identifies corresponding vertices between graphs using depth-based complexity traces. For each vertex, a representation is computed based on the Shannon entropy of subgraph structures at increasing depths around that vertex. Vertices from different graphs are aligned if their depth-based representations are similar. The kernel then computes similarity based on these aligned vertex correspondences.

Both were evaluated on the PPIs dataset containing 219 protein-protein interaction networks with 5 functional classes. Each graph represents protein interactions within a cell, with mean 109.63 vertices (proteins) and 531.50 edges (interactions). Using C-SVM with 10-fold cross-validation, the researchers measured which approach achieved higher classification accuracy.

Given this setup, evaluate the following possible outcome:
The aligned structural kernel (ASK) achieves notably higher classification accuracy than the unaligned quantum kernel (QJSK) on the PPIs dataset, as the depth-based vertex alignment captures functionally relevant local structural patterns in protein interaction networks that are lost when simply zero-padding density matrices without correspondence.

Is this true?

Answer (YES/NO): YES